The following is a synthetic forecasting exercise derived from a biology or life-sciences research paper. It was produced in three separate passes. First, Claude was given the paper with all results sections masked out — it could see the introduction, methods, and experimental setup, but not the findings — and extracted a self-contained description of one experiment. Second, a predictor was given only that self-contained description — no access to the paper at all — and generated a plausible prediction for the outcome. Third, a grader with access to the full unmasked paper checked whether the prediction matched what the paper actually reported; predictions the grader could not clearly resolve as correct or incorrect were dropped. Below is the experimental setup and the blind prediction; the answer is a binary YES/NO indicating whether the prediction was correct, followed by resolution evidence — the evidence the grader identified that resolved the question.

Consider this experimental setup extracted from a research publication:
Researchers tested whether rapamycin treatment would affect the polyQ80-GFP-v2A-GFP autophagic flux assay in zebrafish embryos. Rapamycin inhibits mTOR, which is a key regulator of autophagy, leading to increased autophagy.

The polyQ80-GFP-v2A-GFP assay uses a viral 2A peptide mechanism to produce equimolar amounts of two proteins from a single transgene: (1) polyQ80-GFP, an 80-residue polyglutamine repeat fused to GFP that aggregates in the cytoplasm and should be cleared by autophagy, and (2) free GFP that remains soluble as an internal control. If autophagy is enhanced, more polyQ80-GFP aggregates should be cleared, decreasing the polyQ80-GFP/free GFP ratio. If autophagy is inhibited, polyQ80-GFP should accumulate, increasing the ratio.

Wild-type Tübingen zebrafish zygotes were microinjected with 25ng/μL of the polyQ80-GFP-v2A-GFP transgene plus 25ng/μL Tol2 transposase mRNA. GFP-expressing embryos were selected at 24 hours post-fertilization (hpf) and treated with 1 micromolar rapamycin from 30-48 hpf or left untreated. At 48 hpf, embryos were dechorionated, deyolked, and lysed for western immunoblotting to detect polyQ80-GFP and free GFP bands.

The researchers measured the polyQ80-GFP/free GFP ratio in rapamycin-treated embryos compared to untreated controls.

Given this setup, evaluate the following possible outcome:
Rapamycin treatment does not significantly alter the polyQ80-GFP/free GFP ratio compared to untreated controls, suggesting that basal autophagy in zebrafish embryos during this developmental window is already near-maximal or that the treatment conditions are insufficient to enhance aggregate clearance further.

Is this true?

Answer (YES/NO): NO